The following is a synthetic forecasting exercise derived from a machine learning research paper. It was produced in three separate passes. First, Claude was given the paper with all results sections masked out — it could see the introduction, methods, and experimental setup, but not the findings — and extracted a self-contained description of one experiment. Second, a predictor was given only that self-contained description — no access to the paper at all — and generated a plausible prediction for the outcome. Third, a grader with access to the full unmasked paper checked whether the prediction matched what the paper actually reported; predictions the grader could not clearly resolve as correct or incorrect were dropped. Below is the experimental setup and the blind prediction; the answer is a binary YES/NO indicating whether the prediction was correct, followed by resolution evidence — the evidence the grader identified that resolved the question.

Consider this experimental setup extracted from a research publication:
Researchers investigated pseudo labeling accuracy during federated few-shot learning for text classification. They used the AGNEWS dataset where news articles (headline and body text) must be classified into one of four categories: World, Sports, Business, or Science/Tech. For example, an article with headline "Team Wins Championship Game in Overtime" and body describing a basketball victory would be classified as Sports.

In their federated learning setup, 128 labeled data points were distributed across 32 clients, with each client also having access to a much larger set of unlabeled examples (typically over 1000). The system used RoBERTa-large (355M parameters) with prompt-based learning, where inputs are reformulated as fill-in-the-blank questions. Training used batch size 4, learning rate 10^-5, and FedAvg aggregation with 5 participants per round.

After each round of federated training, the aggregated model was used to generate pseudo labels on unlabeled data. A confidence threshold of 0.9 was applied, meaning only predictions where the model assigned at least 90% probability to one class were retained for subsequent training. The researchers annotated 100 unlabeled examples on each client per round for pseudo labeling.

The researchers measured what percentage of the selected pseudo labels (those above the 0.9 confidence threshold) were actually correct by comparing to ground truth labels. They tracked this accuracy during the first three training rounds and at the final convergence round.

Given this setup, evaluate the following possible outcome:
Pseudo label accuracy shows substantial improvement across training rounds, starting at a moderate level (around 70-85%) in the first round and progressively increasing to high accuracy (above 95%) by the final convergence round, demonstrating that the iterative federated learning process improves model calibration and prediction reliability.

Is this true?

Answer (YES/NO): NO